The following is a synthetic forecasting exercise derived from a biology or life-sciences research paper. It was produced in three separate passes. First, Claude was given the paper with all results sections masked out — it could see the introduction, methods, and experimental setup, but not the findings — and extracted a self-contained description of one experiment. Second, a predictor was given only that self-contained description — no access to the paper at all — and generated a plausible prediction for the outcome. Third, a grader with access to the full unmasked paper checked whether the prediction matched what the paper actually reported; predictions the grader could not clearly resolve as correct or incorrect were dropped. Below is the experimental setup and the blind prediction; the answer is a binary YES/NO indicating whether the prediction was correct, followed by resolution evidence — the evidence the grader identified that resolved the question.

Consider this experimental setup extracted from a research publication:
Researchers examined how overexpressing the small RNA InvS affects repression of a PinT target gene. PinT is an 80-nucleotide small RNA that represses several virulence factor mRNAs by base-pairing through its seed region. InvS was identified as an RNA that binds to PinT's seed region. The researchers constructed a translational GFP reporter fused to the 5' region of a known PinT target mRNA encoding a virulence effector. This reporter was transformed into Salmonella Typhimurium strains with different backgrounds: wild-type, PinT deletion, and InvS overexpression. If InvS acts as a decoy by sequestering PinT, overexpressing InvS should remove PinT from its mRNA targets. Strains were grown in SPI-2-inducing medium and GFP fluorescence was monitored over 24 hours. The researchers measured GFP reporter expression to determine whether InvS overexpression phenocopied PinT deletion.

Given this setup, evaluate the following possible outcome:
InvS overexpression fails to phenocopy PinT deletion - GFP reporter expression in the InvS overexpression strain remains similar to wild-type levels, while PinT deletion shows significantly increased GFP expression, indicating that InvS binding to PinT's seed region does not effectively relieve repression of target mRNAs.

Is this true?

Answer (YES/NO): NO